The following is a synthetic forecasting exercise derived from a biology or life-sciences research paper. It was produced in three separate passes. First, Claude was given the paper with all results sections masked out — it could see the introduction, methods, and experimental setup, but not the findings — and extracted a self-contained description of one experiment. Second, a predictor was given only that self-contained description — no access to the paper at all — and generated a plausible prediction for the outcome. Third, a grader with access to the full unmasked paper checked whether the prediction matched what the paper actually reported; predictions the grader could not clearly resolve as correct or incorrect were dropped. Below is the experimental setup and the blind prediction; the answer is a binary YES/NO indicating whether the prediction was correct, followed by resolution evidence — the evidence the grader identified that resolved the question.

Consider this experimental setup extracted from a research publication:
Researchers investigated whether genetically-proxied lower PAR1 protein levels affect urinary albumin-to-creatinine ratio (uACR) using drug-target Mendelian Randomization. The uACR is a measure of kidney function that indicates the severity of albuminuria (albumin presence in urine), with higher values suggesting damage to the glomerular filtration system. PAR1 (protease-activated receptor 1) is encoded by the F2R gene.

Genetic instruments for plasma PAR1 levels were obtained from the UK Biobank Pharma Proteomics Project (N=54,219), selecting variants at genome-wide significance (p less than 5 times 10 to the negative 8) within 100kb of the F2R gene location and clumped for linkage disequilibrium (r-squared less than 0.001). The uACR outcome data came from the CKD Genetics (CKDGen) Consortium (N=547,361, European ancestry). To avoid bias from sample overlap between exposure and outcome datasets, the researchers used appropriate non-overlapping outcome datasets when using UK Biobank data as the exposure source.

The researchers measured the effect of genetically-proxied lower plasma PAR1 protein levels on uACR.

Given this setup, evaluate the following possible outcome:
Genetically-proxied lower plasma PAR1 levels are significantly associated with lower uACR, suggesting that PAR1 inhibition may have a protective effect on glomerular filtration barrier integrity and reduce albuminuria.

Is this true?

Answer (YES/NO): NO